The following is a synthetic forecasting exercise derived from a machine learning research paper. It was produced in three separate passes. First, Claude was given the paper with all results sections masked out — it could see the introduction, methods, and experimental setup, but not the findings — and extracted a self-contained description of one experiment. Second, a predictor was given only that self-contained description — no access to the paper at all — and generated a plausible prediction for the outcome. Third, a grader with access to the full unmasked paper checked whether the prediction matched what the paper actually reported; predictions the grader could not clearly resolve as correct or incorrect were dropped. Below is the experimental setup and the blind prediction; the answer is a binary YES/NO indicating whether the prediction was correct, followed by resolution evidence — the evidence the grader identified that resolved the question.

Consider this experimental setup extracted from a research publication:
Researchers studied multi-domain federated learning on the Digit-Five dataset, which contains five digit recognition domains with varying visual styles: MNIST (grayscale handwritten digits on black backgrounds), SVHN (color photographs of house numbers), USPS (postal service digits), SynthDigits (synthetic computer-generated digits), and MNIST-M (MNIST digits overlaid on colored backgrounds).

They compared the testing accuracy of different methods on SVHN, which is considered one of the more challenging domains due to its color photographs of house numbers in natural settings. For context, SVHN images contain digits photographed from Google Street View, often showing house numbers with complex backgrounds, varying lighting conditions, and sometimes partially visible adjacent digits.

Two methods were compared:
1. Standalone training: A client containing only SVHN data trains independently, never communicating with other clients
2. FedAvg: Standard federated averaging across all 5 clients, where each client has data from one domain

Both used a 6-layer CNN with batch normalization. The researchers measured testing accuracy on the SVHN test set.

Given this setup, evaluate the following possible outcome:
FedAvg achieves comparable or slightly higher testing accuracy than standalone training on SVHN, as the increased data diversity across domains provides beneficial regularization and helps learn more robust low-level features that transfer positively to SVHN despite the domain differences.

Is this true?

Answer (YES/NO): NO